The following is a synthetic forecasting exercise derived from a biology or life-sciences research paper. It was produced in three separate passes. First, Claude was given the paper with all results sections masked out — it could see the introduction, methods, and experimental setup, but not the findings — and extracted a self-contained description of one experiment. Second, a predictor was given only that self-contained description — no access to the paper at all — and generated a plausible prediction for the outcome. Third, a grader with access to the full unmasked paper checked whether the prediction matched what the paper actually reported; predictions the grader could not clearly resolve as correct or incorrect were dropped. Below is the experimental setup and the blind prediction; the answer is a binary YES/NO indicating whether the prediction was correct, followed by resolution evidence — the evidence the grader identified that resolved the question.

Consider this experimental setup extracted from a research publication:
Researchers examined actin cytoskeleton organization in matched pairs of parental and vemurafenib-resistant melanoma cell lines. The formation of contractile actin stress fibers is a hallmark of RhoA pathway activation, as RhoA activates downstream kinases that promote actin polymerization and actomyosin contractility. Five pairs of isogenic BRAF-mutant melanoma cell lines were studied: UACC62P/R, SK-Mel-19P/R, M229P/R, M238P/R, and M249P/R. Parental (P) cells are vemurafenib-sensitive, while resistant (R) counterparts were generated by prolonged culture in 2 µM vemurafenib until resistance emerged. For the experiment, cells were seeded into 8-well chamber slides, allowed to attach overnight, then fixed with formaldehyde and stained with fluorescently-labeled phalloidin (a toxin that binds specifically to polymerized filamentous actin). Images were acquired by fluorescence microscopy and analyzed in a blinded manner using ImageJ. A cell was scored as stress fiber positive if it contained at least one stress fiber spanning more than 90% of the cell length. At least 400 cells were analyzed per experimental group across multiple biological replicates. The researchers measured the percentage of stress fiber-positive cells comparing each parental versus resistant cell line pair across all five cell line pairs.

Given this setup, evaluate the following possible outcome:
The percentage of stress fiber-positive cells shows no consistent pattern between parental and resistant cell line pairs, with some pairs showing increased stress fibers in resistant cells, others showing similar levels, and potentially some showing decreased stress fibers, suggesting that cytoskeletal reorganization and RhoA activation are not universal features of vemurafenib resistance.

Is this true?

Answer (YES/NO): NO